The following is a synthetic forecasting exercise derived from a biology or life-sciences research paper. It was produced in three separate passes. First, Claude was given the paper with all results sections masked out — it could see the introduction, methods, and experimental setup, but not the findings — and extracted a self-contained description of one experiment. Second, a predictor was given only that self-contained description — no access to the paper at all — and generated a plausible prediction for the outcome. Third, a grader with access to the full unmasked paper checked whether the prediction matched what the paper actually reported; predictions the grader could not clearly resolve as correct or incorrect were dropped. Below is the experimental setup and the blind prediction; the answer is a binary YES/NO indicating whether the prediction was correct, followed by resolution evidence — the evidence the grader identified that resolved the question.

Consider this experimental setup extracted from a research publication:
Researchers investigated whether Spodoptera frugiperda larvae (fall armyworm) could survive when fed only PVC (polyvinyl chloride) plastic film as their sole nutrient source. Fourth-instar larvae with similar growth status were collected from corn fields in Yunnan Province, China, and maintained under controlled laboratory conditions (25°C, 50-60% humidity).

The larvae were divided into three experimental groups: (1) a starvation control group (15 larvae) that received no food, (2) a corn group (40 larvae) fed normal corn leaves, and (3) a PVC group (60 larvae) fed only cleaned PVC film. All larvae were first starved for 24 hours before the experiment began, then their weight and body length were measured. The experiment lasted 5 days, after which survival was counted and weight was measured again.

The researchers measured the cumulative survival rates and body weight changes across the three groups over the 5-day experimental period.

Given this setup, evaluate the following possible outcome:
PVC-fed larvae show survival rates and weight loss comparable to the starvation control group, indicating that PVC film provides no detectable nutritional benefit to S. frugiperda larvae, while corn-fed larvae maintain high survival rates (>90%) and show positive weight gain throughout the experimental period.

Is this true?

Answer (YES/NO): NO